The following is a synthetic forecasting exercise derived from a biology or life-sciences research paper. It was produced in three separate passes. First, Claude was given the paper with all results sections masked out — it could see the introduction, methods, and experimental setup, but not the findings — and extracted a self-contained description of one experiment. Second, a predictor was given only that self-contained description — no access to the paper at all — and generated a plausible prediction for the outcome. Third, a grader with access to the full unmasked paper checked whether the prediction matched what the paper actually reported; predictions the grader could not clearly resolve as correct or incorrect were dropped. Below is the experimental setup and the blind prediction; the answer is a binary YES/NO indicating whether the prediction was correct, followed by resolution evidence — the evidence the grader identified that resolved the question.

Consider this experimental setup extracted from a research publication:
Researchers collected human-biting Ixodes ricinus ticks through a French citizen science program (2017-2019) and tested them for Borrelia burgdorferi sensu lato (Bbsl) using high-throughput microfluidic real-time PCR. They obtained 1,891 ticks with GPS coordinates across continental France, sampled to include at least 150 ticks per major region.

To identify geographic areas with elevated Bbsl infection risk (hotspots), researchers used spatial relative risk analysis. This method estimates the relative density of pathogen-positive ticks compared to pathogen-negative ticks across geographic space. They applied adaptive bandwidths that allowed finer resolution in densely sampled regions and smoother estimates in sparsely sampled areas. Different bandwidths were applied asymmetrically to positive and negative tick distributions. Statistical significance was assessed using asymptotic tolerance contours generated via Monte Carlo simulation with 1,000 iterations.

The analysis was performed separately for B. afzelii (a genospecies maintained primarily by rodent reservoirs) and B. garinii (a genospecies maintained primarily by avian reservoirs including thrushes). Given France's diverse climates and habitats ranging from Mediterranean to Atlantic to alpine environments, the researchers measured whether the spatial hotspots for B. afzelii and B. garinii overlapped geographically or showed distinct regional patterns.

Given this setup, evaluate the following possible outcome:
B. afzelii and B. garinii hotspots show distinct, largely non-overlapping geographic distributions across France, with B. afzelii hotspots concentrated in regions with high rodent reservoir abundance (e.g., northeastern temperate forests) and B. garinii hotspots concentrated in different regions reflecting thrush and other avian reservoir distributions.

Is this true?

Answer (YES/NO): YES